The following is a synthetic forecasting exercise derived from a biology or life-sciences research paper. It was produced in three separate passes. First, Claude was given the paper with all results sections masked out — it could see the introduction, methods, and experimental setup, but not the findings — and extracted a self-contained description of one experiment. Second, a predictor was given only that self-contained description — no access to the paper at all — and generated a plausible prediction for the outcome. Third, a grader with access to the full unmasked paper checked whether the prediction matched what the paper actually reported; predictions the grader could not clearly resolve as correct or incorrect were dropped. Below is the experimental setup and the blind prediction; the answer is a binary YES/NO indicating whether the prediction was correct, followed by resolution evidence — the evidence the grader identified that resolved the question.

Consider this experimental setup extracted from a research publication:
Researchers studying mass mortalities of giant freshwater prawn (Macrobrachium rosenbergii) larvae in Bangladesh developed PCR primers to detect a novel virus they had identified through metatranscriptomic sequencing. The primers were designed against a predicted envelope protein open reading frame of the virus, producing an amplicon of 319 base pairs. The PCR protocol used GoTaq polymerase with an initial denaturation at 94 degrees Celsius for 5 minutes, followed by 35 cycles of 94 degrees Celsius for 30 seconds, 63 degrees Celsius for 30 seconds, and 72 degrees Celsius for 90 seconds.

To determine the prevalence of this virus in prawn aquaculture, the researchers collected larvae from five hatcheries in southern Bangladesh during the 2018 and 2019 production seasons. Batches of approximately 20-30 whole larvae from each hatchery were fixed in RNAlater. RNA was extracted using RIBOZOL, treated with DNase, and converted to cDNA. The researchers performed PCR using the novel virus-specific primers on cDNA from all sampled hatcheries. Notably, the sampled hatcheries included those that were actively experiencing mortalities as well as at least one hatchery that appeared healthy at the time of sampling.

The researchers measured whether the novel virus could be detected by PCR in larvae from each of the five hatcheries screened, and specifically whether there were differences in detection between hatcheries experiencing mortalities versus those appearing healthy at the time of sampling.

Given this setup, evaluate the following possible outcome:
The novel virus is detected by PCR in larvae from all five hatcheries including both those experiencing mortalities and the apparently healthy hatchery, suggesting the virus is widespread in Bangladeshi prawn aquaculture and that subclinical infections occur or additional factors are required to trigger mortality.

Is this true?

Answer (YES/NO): YES